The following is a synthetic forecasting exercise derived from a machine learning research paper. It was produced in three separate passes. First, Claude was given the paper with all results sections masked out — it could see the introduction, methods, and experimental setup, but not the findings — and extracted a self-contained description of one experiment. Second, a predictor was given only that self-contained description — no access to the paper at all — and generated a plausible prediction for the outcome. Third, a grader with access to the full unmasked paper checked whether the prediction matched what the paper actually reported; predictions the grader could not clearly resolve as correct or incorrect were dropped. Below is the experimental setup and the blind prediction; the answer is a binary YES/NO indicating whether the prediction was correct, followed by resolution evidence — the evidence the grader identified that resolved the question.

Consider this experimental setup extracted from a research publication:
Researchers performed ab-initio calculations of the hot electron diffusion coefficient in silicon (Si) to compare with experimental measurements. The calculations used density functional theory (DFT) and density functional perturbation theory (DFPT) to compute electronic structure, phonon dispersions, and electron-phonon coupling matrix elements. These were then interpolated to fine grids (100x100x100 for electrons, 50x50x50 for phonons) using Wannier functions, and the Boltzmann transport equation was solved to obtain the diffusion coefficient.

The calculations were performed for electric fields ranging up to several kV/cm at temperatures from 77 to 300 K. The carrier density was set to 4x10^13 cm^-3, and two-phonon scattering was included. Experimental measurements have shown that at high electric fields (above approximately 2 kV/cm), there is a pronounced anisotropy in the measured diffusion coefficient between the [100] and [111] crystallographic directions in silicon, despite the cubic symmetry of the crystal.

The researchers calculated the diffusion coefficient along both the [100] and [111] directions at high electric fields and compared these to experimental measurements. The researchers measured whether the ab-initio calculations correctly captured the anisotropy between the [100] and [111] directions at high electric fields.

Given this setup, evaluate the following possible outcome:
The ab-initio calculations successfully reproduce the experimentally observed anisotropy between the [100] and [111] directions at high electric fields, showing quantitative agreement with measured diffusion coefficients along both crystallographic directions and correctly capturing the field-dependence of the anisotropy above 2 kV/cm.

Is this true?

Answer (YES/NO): NO